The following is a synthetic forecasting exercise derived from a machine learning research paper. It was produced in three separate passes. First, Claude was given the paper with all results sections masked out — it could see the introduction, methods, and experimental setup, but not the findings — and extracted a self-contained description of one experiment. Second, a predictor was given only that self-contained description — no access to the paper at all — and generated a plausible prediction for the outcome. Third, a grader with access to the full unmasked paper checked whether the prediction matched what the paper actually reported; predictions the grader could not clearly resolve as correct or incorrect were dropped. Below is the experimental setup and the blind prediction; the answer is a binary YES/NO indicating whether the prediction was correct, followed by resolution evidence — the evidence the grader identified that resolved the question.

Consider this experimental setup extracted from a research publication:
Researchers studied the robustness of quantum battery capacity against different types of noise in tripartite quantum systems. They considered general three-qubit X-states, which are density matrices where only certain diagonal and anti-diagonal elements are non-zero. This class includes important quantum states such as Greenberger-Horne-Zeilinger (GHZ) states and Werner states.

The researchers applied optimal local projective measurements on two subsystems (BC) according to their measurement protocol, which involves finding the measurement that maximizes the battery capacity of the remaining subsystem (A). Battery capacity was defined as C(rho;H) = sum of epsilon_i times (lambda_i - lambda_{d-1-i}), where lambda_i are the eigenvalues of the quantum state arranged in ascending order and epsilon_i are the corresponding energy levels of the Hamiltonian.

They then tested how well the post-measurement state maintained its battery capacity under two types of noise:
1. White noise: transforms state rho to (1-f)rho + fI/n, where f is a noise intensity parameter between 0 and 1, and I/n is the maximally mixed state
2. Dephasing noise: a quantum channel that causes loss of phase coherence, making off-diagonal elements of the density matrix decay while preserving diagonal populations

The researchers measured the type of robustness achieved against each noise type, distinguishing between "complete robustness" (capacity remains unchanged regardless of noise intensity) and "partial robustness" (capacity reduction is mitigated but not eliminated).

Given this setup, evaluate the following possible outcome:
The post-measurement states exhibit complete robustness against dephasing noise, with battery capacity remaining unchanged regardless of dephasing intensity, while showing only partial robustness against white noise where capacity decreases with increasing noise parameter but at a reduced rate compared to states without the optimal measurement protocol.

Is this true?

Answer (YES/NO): YES